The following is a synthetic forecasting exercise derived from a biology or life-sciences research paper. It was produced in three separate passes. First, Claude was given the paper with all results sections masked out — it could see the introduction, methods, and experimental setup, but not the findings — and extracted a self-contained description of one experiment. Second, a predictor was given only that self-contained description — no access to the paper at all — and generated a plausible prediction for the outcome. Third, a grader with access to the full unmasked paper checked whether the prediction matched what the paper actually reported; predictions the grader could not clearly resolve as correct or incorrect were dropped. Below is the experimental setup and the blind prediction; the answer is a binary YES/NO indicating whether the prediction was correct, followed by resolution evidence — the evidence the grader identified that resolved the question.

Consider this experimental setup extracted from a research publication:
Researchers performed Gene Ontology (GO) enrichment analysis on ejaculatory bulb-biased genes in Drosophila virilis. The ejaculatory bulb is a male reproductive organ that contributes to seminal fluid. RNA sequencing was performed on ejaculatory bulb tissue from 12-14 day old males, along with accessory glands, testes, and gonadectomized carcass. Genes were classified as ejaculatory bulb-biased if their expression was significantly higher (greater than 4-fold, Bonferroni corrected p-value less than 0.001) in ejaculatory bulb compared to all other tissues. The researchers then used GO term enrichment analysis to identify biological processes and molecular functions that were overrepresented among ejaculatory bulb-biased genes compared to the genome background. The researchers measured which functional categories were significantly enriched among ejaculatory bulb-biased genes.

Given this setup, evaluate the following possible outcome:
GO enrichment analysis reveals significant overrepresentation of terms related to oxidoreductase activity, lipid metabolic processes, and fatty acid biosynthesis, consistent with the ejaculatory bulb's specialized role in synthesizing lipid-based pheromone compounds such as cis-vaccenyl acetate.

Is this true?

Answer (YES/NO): NO